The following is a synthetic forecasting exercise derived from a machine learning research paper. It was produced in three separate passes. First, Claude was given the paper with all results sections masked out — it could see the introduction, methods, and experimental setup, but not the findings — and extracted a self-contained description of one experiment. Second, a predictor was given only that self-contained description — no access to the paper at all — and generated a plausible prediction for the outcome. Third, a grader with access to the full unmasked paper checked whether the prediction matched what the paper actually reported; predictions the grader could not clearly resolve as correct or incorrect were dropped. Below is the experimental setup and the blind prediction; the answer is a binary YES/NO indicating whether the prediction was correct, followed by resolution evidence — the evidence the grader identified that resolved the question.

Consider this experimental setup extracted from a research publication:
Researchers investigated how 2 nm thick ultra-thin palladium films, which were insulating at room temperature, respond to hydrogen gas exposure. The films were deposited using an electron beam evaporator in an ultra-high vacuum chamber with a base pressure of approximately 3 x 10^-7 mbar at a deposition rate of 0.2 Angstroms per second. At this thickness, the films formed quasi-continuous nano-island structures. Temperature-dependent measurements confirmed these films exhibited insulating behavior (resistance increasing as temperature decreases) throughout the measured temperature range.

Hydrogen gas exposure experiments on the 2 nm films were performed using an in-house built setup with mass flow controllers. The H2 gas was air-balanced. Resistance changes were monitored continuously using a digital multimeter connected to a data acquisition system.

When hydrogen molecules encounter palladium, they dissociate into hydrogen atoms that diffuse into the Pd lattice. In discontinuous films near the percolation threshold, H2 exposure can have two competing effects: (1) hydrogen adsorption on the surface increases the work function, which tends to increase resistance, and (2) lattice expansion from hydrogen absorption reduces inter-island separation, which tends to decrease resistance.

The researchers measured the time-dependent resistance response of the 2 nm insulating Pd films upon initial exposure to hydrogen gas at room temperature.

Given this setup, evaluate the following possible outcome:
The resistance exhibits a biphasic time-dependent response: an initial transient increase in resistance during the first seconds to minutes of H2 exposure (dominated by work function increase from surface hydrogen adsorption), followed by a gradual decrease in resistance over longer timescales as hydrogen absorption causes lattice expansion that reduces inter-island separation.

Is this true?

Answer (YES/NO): YES